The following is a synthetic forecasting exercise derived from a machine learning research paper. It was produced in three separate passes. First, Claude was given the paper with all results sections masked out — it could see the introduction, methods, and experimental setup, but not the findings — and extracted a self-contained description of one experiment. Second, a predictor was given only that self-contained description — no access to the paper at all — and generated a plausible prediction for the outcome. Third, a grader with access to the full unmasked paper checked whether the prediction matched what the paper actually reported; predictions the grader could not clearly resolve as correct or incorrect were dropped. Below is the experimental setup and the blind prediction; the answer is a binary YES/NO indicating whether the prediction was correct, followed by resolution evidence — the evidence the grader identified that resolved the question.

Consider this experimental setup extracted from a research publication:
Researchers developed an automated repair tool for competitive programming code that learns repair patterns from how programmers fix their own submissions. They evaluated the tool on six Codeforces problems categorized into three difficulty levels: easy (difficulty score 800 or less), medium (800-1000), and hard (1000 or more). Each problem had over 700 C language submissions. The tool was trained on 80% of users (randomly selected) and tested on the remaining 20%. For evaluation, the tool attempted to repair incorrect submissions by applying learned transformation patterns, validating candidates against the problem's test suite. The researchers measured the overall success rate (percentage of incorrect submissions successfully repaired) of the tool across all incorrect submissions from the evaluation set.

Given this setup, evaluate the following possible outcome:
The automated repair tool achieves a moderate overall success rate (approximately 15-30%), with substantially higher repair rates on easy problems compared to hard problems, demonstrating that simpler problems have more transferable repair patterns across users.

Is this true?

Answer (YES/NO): NO